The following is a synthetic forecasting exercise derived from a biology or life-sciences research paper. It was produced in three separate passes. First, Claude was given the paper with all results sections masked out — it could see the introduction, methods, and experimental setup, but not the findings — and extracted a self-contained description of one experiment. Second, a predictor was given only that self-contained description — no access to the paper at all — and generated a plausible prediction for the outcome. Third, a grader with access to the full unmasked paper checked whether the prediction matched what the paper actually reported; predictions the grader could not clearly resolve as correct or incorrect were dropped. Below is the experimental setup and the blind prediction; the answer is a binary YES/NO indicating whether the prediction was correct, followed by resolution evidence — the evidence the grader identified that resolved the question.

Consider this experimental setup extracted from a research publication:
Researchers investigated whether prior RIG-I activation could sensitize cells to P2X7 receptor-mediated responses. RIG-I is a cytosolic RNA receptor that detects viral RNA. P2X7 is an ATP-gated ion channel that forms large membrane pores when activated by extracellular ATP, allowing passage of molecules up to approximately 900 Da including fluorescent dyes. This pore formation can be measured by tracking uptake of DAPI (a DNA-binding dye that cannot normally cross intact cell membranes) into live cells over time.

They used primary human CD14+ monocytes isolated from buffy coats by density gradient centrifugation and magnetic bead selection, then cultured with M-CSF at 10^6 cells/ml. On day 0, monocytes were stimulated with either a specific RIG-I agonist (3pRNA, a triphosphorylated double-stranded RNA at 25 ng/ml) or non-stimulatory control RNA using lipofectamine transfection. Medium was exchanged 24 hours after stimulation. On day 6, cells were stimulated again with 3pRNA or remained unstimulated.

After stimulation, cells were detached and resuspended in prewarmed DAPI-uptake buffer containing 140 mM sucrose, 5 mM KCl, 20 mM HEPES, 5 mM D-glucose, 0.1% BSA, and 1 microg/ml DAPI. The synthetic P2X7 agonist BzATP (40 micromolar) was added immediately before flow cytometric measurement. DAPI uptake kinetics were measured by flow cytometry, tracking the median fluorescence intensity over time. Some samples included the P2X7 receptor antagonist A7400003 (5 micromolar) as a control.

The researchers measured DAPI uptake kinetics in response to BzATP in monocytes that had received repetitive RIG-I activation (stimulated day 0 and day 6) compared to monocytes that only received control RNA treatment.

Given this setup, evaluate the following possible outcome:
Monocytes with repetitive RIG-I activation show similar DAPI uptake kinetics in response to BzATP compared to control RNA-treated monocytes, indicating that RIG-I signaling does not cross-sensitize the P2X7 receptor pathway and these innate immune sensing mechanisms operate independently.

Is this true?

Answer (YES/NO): NO